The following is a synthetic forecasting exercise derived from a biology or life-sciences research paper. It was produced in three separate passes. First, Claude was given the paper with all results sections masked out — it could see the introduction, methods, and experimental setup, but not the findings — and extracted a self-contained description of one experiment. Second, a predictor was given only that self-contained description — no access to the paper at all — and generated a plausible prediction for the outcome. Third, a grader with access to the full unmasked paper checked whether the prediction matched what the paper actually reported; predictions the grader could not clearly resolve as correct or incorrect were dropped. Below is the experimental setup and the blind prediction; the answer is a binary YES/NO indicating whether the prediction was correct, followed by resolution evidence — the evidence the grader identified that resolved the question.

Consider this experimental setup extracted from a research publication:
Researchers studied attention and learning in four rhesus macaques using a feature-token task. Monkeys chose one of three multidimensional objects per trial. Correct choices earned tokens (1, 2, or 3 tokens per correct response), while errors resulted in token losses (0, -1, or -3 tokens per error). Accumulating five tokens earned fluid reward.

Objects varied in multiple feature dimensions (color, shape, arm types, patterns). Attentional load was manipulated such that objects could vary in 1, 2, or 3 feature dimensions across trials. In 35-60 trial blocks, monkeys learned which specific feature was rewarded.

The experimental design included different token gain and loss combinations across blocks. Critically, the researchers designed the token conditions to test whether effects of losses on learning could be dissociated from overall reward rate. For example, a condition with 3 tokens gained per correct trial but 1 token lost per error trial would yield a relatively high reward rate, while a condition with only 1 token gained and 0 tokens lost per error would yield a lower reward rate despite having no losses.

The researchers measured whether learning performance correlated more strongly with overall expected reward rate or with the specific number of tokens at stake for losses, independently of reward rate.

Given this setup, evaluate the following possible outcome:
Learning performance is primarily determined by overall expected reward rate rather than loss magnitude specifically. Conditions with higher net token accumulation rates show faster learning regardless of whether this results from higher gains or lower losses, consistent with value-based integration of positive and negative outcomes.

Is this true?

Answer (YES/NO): NO